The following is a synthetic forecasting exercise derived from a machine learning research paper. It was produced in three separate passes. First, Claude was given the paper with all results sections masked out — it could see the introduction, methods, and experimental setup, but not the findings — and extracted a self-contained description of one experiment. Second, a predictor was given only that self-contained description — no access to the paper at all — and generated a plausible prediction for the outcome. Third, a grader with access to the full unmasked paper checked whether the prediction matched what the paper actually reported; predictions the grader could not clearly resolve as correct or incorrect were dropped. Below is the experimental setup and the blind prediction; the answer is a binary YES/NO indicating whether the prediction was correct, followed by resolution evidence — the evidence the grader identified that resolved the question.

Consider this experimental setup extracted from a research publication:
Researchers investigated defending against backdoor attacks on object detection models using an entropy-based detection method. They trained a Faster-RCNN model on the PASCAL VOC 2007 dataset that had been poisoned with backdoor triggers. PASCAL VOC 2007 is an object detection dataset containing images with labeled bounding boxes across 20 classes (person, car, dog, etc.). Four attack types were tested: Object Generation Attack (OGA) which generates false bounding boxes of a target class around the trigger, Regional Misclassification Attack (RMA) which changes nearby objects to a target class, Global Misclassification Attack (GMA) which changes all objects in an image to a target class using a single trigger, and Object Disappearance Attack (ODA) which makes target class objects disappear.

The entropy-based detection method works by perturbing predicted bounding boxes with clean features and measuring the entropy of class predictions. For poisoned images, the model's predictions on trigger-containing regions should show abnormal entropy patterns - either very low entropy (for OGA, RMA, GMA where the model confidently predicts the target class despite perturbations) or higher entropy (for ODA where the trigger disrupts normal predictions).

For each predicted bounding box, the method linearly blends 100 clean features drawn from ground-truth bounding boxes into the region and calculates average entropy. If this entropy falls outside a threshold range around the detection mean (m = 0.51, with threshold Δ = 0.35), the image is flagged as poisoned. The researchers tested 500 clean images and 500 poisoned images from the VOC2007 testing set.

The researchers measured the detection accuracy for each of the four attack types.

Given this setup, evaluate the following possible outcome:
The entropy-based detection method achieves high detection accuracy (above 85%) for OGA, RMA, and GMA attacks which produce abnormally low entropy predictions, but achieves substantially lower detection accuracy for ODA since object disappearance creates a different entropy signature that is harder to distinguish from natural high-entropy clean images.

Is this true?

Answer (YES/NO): NO